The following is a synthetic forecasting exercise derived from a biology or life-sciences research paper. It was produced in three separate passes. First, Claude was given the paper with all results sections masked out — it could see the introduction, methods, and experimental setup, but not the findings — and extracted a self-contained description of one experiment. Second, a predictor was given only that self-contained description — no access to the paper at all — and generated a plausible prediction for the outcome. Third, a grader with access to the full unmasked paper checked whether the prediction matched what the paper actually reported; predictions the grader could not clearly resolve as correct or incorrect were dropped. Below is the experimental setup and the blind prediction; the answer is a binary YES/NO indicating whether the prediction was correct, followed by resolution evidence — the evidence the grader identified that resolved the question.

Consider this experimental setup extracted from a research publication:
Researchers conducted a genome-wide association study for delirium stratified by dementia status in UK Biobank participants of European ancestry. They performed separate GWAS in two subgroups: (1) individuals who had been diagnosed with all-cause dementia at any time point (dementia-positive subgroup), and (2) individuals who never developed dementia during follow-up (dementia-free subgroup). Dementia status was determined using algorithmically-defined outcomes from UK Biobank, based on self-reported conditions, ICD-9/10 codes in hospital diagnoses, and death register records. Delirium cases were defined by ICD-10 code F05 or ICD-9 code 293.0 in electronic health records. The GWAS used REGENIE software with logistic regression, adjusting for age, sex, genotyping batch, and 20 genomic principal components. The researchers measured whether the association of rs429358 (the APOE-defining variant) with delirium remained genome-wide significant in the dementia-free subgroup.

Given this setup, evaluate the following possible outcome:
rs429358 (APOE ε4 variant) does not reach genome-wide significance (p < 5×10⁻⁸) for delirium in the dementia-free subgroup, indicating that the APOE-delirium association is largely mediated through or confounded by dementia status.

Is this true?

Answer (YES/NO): NO